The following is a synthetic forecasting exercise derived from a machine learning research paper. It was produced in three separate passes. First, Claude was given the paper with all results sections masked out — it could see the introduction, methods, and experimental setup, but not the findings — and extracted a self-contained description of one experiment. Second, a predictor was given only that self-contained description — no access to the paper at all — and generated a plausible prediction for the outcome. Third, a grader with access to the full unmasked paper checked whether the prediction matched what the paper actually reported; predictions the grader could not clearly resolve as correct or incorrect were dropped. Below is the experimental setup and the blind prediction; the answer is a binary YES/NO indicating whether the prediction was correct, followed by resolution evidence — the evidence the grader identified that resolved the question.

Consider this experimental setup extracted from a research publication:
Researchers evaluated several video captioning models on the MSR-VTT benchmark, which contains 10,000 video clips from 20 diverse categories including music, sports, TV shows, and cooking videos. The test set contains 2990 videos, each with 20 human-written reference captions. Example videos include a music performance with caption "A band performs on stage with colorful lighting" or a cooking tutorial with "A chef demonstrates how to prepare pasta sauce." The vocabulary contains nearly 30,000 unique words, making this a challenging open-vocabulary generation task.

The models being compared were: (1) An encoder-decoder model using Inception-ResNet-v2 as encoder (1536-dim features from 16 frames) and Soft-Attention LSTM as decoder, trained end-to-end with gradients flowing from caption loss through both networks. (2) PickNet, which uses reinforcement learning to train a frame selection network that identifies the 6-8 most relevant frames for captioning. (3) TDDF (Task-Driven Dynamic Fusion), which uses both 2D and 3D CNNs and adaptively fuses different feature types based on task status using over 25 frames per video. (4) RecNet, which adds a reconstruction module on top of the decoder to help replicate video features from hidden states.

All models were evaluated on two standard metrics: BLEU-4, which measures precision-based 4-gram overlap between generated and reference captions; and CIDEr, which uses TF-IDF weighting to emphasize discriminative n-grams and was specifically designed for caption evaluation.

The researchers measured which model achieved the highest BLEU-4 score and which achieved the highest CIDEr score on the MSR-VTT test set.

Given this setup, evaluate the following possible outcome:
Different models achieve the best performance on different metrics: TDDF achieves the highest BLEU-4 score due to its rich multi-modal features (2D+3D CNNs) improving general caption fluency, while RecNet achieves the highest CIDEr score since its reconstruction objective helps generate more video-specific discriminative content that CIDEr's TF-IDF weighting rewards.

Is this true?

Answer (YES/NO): NO